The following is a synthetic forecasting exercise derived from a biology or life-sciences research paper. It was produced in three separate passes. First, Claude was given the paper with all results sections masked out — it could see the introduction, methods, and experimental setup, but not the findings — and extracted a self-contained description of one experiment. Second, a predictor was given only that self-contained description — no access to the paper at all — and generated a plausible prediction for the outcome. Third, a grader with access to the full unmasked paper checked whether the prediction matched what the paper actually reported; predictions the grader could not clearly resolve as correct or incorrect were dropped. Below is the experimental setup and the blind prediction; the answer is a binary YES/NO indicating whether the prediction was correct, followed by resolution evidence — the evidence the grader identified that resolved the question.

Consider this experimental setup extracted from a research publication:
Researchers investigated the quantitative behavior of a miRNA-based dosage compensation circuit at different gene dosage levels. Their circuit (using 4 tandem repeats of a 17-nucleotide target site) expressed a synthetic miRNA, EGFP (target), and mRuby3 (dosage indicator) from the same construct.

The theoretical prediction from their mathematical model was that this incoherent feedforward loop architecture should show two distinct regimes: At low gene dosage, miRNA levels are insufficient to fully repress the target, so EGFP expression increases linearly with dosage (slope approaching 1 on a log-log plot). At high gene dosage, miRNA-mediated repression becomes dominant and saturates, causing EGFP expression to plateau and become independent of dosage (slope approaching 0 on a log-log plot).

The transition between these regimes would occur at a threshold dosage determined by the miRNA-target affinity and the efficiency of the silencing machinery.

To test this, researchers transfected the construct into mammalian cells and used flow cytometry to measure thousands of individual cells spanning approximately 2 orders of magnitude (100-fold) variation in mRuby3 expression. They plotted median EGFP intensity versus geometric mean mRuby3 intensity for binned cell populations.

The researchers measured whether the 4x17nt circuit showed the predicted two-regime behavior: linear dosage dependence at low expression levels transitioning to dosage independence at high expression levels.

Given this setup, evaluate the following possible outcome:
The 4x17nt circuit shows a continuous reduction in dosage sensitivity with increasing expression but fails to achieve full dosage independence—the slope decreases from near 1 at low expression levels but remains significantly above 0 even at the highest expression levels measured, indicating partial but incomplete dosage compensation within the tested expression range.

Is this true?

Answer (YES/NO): NO